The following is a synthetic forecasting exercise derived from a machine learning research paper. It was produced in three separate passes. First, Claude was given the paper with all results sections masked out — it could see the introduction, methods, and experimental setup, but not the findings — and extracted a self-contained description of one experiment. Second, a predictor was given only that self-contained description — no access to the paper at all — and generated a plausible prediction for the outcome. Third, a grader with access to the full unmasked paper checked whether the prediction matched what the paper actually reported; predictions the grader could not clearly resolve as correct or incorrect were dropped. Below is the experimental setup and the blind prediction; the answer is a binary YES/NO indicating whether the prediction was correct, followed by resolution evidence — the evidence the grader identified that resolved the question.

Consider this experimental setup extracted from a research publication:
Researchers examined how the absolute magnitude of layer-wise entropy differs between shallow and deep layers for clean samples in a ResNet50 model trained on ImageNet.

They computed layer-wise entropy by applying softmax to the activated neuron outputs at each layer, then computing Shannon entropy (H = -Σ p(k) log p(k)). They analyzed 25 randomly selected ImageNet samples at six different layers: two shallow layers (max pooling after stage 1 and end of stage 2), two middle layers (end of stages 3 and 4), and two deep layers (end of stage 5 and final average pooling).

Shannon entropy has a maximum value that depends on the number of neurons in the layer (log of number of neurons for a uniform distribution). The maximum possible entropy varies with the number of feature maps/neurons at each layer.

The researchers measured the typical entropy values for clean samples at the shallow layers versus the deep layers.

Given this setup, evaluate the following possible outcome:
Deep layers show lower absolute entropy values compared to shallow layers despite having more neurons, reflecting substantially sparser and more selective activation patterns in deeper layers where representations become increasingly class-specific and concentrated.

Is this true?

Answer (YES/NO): YES